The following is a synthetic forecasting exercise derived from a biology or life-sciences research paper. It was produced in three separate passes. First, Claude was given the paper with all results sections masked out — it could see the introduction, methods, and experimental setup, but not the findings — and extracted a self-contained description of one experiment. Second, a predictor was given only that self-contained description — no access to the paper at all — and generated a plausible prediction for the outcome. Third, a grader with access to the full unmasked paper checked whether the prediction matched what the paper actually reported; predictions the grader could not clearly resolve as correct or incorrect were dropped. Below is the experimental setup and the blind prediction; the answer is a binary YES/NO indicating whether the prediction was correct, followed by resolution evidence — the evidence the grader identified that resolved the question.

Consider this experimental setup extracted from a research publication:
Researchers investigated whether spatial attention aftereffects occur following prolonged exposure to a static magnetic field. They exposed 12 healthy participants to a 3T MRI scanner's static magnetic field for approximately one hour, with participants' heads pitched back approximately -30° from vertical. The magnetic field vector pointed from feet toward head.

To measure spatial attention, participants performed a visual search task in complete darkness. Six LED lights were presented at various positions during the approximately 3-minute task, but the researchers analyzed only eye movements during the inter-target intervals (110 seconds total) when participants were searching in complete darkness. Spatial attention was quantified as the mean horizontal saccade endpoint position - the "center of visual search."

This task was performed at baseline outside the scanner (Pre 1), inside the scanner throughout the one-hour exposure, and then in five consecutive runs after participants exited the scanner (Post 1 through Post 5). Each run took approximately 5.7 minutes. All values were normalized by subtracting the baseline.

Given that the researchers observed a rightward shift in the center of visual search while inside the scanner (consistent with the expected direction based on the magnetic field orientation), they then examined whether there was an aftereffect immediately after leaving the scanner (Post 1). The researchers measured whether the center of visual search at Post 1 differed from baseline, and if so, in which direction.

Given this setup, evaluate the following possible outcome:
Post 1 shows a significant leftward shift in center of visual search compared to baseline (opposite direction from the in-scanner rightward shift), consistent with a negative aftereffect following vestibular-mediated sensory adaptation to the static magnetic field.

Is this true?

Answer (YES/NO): YES